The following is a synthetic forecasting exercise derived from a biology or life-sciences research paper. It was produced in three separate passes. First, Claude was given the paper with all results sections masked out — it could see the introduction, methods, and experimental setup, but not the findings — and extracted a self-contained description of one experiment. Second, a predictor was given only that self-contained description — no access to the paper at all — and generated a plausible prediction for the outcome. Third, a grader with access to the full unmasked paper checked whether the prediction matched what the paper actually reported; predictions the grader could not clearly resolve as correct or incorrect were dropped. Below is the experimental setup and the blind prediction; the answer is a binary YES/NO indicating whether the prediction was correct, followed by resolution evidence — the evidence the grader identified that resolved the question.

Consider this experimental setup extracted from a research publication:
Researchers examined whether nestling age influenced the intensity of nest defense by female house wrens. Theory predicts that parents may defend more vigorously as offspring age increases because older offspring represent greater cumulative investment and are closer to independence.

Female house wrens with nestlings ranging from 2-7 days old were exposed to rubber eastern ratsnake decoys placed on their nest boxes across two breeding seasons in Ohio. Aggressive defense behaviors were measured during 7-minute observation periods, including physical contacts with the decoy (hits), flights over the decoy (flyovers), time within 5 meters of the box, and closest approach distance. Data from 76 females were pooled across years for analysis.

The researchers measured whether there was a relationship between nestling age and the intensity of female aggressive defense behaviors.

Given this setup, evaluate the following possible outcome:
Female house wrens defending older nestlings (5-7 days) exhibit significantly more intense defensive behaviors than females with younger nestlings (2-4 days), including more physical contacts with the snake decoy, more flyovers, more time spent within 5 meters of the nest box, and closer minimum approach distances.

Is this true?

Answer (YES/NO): NO